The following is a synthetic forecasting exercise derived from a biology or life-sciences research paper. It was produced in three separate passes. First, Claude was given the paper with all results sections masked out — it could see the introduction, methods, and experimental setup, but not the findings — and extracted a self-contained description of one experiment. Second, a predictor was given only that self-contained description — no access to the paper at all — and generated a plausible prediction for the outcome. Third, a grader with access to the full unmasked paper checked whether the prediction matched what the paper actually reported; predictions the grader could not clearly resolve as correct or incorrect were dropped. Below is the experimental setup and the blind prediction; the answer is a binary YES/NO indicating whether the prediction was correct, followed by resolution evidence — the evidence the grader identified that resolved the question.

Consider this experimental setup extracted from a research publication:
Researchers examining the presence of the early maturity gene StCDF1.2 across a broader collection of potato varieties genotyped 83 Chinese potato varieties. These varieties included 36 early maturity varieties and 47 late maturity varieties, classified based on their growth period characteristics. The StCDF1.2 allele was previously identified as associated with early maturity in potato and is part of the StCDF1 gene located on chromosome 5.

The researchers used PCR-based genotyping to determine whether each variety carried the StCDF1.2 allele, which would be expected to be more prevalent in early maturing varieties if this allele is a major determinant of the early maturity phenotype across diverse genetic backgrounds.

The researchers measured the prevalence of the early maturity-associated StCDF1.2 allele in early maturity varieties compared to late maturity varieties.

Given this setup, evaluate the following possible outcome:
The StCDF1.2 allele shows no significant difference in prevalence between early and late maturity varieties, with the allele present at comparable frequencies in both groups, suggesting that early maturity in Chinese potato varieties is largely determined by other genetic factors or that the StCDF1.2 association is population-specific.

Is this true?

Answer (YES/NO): YES